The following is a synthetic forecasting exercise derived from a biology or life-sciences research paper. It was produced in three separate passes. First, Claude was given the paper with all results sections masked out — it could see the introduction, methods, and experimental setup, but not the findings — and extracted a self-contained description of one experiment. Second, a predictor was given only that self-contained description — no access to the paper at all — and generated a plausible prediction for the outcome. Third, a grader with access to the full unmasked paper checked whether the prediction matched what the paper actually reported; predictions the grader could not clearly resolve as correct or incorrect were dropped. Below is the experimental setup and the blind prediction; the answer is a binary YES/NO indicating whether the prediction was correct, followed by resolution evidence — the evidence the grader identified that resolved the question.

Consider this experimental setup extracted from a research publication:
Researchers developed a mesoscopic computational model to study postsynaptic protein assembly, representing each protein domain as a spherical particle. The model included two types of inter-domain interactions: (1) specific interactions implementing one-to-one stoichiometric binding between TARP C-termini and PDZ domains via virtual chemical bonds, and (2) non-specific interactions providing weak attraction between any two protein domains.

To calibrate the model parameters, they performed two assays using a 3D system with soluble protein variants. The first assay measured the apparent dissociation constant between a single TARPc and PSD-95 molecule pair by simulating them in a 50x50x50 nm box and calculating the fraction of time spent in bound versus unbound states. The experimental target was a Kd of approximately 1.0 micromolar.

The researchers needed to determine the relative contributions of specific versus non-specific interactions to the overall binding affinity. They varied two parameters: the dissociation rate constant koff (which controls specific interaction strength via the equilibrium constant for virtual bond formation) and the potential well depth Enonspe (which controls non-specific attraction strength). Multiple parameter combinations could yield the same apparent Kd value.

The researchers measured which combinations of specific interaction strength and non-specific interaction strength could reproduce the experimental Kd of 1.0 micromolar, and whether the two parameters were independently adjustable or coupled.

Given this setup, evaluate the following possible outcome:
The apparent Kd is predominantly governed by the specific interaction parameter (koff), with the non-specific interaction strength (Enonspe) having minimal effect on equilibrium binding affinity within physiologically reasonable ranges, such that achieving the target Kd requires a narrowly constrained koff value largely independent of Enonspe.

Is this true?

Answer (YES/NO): NO